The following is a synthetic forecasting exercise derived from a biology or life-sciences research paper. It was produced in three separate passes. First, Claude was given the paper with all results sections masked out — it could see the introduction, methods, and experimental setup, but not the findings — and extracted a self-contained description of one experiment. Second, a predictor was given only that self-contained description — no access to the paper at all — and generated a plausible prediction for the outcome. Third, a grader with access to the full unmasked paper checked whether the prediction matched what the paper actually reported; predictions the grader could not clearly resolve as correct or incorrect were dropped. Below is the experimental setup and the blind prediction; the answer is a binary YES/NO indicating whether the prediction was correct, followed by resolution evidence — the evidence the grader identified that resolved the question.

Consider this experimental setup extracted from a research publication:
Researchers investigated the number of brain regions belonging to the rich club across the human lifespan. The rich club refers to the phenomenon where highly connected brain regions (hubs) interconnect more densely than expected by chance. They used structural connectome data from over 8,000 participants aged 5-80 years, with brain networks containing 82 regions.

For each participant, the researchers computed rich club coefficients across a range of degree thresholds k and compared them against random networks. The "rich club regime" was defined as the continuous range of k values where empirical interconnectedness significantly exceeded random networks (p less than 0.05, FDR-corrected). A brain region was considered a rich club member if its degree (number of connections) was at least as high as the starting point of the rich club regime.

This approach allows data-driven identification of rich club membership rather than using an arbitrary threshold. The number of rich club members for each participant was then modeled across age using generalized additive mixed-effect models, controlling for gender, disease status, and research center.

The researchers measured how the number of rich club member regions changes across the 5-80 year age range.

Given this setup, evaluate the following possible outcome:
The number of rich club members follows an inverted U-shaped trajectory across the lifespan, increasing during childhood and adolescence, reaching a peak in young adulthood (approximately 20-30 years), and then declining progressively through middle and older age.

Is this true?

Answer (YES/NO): NO